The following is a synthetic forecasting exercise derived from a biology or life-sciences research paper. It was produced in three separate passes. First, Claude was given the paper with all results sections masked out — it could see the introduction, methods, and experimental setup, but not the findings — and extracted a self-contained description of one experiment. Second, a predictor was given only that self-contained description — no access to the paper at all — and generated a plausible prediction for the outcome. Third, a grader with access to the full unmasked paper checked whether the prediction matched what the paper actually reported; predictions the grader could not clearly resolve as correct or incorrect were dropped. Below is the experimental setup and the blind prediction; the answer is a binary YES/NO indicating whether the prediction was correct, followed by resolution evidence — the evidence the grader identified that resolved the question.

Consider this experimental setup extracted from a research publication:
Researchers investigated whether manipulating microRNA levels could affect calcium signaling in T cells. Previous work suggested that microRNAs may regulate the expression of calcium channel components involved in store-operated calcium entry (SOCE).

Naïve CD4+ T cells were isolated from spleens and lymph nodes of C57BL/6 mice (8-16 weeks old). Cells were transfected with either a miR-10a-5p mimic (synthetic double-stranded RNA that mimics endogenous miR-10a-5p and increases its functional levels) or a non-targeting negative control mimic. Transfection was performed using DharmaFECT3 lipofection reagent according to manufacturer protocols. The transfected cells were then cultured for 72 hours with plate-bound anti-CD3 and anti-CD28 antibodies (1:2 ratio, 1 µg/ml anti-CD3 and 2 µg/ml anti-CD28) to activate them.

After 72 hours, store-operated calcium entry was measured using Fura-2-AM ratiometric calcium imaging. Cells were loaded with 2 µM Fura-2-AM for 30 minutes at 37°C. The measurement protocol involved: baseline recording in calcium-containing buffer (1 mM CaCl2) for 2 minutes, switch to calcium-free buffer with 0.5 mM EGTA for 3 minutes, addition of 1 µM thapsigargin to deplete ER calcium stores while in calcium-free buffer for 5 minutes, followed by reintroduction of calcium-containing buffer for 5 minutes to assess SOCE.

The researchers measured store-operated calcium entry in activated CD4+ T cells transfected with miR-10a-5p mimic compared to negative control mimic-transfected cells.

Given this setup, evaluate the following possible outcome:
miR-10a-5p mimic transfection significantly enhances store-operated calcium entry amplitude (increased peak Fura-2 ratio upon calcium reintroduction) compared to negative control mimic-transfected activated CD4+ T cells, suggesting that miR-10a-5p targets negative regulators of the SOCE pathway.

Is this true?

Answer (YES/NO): NO